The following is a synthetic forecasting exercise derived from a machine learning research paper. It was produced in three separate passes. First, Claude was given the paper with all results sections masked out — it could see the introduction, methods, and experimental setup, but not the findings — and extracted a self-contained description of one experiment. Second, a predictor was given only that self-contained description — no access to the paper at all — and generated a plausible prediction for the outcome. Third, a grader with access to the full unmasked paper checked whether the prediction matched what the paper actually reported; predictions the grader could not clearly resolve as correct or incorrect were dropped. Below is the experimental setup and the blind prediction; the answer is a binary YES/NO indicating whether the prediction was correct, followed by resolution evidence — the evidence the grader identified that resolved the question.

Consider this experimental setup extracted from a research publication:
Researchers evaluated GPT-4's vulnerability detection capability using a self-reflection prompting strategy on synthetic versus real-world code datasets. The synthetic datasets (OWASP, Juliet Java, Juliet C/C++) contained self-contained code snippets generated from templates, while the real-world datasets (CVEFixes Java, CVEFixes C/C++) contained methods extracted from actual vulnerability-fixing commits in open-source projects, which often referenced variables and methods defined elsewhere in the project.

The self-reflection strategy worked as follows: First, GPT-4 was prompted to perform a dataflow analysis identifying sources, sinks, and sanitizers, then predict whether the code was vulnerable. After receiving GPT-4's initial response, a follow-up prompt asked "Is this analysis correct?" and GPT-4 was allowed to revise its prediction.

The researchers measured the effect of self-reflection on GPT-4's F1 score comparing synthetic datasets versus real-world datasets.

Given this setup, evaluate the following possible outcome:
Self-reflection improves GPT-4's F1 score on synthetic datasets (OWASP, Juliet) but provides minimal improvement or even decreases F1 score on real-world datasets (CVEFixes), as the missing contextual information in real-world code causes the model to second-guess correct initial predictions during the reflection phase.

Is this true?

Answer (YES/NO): YES